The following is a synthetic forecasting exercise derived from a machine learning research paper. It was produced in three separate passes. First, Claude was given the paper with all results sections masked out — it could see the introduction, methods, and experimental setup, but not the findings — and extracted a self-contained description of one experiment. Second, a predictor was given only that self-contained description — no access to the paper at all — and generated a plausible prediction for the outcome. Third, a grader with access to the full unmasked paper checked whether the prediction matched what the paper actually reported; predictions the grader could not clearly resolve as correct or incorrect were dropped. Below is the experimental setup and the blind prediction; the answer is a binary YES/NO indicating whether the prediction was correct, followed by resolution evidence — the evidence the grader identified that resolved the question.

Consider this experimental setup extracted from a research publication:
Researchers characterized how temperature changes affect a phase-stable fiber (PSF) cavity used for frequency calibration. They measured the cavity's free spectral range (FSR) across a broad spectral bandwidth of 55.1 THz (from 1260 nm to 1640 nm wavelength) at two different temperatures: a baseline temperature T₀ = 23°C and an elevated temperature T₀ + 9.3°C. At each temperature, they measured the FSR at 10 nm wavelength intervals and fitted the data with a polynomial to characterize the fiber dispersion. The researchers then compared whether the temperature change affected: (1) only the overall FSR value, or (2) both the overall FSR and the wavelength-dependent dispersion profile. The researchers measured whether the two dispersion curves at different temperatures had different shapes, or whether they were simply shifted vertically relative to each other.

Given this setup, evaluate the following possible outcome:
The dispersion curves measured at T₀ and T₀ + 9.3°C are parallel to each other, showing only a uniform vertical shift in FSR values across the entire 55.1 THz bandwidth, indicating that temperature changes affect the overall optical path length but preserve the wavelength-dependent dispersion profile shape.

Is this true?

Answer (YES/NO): YES